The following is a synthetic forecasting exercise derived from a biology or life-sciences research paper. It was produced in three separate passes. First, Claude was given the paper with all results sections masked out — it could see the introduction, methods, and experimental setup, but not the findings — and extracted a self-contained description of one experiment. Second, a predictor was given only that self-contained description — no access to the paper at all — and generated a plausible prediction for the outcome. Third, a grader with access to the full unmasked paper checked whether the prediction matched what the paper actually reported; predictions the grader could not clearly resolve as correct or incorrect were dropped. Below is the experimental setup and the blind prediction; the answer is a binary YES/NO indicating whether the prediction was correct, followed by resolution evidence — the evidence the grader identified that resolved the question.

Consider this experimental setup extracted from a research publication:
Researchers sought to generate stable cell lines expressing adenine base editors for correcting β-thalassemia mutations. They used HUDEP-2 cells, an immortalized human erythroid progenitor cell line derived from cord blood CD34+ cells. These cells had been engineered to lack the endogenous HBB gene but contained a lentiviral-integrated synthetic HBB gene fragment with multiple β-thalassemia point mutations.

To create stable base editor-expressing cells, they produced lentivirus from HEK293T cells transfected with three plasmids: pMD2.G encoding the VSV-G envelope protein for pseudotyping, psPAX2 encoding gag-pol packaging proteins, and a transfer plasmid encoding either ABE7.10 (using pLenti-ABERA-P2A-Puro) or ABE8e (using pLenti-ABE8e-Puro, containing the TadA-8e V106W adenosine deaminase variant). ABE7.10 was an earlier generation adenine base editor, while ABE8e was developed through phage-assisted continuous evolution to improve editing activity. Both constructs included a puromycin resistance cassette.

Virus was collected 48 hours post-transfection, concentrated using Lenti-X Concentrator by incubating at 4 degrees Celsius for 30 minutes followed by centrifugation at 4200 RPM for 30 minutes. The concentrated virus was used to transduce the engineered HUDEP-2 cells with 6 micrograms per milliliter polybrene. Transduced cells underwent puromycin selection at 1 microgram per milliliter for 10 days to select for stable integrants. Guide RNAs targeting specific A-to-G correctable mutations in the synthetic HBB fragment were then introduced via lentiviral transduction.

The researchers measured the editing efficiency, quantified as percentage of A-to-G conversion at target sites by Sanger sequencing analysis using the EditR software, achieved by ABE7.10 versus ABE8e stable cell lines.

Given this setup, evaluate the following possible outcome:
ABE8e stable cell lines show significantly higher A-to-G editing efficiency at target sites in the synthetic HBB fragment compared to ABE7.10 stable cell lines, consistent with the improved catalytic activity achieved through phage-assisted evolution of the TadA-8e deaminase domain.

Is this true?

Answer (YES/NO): YES